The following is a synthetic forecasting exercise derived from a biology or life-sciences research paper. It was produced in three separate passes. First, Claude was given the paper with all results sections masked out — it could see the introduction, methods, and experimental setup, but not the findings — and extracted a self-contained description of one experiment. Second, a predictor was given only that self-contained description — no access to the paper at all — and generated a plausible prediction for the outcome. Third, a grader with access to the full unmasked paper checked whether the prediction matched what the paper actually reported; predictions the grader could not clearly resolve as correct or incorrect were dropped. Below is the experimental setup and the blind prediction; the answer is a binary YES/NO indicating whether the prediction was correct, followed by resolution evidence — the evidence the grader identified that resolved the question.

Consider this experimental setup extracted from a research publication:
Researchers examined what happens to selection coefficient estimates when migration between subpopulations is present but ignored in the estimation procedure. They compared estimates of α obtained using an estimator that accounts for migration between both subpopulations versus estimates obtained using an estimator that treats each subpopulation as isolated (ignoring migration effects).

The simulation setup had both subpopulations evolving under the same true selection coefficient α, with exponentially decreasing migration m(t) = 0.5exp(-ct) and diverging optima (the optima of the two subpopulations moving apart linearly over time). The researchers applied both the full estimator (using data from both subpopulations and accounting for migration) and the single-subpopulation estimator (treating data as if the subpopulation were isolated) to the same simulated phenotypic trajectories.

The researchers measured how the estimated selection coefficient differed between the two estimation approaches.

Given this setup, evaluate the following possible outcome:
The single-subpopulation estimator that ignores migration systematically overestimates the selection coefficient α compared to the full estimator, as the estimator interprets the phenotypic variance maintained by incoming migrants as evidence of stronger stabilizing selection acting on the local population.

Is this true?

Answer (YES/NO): NO